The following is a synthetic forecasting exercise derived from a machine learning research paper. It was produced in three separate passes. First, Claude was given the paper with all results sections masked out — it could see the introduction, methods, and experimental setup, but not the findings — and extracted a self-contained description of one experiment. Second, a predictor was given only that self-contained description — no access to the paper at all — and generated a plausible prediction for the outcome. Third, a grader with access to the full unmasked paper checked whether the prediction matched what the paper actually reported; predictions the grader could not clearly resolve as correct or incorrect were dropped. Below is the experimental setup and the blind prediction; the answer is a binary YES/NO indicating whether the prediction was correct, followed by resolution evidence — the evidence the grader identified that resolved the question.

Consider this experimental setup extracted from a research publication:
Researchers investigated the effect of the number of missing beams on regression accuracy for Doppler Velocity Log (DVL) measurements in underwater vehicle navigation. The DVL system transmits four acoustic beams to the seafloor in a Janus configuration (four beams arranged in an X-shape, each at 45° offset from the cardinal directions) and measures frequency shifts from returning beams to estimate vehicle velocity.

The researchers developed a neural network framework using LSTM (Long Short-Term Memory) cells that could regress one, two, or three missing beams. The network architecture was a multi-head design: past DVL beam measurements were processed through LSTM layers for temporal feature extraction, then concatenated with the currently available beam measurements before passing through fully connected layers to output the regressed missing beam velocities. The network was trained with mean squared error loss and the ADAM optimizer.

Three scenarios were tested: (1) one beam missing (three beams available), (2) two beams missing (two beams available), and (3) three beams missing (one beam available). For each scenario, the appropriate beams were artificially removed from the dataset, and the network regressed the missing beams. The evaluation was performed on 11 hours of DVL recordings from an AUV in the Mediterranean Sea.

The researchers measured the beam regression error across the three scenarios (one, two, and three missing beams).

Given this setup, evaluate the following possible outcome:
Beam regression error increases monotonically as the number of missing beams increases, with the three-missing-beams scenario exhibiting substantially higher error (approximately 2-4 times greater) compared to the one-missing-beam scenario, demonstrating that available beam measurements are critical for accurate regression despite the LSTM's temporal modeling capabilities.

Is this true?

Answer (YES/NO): NO